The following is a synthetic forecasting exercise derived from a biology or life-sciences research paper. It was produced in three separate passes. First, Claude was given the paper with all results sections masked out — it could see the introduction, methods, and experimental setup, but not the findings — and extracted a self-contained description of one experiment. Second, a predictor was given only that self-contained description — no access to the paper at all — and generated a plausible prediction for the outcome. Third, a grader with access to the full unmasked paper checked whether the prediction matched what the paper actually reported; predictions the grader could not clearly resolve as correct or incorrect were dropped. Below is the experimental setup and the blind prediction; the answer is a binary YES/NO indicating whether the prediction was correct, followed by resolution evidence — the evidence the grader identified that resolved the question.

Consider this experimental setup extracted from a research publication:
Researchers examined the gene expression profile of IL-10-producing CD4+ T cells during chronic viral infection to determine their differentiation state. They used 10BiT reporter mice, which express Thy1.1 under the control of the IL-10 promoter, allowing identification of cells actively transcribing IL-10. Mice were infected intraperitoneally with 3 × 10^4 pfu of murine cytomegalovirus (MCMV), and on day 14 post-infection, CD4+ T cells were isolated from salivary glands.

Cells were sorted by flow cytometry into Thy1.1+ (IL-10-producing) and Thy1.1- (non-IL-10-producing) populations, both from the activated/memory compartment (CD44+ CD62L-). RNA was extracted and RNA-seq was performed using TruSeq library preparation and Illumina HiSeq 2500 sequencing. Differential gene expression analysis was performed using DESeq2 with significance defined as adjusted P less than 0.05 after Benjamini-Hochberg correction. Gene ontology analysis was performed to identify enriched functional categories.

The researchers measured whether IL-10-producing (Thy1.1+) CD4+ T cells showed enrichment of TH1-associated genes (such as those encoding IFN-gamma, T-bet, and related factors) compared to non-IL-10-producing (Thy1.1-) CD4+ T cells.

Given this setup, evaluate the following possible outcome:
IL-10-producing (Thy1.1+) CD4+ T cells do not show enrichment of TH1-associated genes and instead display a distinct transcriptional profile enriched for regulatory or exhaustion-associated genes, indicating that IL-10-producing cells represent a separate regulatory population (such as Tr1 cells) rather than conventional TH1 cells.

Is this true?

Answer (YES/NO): NO